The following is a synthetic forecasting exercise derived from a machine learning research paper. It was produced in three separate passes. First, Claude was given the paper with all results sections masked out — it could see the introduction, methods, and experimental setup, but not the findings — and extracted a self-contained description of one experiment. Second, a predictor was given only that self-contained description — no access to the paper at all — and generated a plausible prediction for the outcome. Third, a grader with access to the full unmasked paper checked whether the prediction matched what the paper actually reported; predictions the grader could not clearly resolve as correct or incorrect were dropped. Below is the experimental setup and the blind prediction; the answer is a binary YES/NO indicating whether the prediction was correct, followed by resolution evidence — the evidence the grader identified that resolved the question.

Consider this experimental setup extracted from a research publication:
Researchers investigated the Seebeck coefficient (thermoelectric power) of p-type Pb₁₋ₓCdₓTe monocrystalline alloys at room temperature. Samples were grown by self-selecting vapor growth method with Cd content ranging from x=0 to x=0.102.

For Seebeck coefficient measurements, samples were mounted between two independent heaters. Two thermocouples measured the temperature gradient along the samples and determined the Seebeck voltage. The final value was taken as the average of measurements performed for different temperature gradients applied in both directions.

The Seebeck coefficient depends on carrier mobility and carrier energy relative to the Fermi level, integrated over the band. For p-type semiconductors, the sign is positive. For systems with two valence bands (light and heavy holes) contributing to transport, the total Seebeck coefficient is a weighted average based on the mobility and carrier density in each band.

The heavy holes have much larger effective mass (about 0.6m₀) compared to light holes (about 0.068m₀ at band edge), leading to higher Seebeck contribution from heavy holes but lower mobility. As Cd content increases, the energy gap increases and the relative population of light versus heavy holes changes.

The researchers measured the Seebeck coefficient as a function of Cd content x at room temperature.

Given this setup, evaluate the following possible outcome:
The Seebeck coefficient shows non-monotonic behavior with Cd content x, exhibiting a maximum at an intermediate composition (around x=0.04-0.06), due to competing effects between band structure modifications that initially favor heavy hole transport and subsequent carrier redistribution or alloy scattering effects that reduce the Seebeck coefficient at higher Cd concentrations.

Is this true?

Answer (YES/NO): NO